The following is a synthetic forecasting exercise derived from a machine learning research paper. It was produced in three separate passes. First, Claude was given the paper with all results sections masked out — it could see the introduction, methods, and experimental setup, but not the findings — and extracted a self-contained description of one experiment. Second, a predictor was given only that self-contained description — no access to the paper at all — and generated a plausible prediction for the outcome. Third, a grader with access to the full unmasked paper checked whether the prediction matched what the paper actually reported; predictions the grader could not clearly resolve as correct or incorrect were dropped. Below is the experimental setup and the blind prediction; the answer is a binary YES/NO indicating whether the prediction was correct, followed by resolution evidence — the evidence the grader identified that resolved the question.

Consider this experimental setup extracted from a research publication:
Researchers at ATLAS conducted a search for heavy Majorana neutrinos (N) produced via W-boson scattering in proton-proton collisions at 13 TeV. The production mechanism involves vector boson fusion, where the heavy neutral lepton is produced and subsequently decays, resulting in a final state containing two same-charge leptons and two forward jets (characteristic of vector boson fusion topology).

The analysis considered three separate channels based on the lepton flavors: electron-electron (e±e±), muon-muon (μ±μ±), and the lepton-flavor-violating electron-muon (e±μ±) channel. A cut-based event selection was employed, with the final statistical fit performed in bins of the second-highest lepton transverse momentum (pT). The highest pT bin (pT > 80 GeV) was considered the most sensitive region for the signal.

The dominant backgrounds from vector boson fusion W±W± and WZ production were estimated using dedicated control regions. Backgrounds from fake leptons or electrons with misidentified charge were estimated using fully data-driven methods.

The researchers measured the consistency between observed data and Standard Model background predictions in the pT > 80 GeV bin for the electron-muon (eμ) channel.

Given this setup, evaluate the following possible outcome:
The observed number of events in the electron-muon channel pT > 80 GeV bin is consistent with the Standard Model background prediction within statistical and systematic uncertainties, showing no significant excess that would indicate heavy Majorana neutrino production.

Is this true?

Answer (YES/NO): YES